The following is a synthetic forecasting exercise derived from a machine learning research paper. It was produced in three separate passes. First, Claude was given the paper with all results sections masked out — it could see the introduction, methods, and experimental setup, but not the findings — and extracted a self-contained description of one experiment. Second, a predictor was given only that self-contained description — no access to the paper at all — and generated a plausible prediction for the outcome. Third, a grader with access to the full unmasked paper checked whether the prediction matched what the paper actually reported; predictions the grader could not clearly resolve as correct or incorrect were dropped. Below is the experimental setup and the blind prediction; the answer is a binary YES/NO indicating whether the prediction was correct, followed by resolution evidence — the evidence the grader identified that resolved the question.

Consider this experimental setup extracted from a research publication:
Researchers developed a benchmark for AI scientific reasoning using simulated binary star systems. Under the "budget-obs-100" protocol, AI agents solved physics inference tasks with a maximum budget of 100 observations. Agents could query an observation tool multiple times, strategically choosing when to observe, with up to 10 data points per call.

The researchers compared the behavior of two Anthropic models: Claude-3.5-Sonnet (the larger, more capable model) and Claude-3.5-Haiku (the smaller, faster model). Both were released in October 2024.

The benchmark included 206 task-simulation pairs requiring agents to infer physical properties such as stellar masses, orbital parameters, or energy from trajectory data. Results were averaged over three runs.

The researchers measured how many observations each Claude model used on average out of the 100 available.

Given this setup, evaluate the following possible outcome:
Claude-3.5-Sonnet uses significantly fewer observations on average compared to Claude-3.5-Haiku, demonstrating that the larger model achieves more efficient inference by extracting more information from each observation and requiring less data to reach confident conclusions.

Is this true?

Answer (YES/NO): NO